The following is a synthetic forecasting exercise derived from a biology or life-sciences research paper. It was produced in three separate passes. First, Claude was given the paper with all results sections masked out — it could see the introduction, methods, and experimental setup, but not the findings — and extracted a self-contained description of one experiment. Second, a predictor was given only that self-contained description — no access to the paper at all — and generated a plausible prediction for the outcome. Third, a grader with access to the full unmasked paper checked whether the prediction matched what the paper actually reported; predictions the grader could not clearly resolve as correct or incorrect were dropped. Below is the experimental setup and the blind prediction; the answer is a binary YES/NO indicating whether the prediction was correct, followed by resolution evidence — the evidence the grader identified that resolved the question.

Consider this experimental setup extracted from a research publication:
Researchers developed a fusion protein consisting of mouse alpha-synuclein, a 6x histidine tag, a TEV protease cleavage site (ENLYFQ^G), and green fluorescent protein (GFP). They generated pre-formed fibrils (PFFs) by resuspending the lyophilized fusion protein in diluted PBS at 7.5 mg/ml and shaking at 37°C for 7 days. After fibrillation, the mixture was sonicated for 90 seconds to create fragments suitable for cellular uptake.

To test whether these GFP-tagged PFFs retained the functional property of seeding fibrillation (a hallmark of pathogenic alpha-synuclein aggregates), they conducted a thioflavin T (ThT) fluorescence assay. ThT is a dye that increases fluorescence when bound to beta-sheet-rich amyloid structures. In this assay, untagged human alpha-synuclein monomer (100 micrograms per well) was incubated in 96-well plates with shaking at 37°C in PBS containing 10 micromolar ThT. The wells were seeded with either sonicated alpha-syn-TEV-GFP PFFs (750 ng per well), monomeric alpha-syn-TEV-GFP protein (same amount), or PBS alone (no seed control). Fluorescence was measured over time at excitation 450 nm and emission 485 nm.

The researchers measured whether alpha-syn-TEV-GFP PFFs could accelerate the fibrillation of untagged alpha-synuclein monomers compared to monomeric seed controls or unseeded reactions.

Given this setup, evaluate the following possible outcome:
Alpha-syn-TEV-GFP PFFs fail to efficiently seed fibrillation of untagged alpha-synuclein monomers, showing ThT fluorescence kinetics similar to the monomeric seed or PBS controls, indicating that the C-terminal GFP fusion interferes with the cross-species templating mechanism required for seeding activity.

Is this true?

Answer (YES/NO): NO